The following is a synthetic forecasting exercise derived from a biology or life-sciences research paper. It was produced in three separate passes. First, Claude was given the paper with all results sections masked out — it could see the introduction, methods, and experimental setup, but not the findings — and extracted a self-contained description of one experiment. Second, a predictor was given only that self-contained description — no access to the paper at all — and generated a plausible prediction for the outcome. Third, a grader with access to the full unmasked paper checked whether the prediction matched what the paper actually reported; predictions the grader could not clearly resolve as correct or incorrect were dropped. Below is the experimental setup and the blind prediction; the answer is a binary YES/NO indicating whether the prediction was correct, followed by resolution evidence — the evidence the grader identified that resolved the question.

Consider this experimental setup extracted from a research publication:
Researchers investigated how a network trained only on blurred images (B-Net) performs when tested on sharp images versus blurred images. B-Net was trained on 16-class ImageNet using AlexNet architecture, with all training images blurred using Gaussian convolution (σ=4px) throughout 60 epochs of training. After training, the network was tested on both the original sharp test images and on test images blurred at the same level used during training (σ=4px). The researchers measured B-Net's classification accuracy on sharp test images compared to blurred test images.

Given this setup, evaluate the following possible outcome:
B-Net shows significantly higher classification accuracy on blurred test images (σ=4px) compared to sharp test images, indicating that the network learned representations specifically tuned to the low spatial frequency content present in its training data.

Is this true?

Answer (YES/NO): YES